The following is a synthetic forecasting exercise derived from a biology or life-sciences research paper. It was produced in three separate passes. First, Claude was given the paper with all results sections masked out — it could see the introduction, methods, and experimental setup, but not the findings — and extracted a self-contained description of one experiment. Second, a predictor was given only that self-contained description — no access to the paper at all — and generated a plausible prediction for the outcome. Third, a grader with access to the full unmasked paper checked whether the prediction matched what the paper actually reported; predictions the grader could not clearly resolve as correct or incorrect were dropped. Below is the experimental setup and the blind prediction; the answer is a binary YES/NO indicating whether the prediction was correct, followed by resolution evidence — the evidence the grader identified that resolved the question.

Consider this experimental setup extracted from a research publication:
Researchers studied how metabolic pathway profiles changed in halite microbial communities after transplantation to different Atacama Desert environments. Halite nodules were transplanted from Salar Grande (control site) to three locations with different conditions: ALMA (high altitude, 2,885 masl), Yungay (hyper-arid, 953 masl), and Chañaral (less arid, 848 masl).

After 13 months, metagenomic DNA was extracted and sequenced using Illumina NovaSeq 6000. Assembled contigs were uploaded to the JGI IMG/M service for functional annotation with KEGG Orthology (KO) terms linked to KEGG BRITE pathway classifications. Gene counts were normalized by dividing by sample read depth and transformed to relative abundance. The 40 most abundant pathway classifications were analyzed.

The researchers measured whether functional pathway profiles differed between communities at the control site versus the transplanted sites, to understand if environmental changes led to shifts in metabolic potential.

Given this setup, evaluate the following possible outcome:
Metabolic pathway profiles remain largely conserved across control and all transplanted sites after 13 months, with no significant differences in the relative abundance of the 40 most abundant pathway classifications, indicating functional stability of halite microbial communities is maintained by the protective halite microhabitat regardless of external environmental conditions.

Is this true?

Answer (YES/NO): NO